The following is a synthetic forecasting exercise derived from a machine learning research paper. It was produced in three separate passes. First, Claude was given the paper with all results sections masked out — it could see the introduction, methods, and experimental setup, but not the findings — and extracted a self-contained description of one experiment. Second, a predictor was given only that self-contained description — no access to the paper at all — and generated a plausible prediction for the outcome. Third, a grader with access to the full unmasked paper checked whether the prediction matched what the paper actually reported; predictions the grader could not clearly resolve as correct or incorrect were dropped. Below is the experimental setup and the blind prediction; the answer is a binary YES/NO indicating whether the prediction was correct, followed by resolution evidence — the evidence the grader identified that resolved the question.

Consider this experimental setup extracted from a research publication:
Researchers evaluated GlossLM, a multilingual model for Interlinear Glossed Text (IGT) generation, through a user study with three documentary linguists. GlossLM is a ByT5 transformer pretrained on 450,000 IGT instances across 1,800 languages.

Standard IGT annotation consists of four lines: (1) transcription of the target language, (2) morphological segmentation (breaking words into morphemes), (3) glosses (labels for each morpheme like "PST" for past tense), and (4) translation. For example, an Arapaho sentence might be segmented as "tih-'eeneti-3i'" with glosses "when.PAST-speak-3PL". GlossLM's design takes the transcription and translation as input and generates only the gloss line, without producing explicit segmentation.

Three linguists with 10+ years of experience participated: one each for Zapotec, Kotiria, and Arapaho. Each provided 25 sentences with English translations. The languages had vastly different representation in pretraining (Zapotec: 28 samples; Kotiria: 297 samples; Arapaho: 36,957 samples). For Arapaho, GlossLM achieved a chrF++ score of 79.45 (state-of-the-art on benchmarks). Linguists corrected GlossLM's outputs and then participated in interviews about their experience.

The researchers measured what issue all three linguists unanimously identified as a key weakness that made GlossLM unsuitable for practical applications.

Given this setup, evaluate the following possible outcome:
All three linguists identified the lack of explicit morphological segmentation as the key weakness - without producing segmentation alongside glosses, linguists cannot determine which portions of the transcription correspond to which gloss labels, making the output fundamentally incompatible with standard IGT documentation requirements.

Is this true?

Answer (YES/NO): YES